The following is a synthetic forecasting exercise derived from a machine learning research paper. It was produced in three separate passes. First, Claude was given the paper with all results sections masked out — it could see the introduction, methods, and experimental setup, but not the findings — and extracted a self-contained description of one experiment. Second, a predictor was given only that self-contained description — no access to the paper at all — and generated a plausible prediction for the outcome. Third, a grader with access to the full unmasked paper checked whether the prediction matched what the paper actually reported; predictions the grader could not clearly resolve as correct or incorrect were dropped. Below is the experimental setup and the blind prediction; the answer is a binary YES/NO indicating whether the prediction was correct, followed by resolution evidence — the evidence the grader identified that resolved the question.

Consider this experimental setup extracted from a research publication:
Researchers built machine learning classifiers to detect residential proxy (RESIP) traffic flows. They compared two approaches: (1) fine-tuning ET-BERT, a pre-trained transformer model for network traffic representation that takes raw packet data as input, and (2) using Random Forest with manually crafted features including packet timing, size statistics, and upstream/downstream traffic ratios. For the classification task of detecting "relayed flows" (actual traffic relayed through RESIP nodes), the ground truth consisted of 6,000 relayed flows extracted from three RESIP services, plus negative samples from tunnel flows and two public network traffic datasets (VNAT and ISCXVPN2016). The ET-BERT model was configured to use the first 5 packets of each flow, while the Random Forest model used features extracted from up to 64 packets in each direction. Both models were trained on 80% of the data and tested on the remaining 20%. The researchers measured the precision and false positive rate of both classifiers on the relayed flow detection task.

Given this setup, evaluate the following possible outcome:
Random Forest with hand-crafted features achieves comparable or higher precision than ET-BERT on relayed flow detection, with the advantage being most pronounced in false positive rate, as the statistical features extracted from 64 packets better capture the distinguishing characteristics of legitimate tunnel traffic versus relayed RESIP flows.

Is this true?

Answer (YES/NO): YES